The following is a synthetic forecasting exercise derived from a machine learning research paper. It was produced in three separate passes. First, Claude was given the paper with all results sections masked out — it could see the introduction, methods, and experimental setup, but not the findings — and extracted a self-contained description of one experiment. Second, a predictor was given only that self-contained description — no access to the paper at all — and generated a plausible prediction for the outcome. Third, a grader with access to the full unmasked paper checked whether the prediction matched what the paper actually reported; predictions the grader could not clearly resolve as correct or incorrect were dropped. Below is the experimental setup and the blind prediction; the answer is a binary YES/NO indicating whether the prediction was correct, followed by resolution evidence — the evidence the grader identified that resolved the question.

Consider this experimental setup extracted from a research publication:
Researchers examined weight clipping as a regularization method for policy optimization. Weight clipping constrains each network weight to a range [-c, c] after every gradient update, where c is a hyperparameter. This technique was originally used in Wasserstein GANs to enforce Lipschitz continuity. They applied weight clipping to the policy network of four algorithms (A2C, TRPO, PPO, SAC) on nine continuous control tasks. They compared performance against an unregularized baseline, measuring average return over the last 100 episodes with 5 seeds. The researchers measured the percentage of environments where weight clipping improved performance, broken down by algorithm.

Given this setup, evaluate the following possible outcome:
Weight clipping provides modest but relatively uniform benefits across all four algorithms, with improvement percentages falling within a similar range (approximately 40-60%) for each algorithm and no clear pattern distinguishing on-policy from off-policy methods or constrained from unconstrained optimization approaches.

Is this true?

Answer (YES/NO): NO